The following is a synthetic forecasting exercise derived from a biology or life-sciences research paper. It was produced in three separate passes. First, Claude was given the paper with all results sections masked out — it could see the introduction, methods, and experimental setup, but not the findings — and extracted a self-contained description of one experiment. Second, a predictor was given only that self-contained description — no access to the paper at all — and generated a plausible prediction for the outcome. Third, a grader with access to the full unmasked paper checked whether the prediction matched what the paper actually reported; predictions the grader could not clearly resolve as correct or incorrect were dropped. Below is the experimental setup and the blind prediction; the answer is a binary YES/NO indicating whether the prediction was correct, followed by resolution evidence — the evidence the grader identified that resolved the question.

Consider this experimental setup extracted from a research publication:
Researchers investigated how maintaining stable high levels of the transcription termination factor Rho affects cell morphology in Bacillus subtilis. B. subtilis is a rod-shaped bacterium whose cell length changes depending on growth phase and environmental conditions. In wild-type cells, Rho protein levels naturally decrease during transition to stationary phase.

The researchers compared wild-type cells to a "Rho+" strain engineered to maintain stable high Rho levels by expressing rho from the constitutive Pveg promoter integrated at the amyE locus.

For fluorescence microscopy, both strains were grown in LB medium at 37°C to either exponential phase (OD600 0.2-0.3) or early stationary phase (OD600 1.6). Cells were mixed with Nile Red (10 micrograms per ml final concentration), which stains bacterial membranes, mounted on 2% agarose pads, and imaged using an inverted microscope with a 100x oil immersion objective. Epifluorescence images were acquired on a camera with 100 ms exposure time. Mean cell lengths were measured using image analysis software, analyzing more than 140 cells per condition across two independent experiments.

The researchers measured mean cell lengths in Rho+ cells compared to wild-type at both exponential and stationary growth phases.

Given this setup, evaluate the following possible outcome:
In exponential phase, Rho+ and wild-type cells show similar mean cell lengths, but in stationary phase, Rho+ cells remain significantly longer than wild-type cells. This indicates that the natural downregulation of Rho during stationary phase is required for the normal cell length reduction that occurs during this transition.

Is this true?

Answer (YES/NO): YES